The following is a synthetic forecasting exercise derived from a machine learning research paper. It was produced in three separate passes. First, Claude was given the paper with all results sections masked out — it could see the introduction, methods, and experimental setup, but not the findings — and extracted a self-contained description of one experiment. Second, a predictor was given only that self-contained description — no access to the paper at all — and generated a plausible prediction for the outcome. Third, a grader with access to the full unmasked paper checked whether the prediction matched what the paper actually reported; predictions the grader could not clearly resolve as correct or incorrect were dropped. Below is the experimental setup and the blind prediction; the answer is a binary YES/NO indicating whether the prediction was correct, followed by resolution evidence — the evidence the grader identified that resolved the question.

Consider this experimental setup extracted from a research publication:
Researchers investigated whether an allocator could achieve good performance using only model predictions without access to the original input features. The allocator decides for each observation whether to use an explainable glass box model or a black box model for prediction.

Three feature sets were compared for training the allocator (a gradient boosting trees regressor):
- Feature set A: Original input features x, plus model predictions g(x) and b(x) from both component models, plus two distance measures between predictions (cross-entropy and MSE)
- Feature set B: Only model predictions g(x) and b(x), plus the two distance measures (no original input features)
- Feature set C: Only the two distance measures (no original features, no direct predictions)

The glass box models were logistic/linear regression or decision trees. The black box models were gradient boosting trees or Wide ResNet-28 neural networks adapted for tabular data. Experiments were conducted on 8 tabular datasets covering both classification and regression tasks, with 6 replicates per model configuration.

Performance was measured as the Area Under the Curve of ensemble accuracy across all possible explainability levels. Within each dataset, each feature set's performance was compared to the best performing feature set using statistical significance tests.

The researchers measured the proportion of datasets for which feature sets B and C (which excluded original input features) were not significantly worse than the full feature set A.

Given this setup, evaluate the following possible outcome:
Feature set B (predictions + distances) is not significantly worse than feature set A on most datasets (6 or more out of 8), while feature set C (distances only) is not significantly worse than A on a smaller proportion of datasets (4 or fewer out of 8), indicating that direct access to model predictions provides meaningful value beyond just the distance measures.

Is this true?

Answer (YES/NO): NO